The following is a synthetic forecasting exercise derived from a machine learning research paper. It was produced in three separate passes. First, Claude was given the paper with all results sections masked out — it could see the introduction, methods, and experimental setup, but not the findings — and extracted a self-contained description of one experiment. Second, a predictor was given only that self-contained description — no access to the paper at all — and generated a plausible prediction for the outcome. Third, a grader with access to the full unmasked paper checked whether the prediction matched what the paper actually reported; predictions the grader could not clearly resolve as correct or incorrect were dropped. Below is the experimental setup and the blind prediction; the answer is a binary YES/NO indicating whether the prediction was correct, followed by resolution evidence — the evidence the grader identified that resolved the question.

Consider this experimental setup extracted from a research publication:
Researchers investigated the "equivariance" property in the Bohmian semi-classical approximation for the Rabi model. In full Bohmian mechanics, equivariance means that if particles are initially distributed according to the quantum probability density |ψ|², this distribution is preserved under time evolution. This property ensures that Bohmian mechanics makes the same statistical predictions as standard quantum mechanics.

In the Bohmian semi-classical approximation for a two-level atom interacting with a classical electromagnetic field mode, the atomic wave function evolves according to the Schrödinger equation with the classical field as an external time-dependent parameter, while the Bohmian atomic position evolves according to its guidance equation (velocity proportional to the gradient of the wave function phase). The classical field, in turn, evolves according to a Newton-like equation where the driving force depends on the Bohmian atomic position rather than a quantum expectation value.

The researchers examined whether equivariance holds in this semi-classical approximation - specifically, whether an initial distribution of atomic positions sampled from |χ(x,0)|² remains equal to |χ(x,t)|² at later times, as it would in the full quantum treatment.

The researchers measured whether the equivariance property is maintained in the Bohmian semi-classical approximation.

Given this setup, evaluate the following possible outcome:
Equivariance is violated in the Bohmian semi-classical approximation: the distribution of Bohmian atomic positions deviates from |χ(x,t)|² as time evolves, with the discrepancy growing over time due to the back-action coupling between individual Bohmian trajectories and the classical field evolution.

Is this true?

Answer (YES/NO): YES